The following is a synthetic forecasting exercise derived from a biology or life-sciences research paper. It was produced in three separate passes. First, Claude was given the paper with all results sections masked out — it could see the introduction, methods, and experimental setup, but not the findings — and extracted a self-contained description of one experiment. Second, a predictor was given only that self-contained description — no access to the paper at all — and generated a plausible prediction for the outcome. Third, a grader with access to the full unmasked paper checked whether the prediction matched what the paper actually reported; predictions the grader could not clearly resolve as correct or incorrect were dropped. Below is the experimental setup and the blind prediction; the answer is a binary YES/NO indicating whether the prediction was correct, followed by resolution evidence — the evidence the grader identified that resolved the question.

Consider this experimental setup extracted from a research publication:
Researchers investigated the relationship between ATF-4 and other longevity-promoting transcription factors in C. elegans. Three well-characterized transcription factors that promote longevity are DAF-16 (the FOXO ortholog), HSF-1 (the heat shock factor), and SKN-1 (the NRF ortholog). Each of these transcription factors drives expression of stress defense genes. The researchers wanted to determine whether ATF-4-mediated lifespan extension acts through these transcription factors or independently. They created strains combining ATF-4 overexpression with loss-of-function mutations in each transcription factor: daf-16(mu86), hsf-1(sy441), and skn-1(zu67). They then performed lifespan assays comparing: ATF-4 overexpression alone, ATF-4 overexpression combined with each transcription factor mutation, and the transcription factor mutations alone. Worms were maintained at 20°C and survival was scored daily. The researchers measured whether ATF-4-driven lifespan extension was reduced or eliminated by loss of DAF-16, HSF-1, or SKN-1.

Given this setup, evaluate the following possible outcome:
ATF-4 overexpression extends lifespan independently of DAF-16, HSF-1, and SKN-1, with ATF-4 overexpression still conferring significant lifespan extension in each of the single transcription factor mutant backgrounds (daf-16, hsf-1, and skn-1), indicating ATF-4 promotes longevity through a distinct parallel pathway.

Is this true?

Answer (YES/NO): NO